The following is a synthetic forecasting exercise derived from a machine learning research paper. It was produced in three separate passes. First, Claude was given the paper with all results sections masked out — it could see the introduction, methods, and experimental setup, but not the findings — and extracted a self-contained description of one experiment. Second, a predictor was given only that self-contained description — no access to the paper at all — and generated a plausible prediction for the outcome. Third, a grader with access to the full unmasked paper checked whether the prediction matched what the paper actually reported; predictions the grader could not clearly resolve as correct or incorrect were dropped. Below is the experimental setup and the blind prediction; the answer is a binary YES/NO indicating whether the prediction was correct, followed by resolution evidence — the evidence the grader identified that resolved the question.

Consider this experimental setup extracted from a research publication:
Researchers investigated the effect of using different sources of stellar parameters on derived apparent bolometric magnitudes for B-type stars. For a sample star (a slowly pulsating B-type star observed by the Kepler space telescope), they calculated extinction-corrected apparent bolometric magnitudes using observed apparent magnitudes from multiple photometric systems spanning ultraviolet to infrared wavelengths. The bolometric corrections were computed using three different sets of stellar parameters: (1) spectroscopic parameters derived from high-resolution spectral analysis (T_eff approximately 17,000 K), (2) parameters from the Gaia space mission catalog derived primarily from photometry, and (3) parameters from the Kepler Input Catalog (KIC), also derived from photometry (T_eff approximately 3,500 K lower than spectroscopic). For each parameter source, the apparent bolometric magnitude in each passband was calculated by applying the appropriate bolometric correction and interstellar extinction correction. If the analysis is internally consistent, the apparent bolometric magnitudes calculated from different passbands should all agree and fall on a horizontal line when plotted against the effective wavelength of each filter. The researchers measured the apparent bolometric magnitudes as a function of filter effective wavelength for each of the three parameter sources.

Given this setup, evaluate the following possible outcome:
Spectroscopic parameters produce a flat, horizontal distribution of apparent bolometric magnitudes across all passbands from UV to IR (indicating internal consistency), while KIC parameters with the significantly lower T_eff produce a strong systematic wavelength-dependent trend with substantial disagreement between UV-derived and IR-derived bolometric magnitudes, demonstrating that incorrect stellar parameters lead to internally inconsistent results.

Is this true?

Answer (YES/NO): YES